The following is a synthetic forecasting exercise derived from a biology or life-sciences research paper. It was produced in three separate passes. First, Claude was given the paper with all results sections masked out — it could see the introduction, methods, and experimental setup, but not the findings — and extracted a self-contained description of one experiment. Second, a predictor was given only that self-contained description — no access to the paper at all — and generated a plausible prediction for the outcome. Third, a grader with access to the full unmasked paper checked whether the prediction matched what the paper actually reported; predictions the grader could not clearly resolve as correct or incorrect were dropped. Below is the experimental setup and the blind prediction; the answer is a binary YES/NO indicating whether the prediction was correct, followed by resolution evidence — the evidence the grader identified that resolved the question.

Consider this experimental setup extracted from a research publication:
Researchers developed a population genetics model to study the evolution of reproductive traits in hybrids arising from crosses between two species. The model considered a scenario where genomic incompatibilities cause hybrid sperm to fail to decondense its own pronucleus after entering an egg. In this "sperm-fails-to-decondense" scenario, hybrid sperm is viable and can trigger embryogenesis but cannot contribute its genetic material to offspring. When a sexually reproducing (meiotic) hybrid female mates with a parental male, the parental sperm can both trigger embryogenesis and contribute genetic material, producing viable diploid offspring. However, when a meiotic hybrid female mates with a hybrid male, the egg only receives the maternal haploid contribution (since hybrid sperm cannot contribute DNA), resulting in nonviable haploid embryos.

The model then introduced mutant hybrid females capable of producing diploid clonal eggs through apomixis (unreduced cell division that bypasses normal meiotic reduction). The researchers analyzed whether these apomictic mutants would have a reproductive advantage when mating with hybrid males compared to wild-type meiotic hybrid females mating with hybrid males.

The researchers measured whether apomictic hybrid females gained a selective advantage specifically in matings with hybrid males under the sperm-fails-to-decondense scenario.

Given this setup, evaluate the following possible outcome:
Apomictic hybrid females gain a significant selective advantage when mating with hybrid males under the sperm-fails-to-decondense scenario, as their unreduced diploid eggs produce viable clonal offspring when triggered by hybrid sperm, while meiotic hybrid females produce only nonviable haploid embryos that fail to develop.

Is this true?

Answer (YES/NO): YES